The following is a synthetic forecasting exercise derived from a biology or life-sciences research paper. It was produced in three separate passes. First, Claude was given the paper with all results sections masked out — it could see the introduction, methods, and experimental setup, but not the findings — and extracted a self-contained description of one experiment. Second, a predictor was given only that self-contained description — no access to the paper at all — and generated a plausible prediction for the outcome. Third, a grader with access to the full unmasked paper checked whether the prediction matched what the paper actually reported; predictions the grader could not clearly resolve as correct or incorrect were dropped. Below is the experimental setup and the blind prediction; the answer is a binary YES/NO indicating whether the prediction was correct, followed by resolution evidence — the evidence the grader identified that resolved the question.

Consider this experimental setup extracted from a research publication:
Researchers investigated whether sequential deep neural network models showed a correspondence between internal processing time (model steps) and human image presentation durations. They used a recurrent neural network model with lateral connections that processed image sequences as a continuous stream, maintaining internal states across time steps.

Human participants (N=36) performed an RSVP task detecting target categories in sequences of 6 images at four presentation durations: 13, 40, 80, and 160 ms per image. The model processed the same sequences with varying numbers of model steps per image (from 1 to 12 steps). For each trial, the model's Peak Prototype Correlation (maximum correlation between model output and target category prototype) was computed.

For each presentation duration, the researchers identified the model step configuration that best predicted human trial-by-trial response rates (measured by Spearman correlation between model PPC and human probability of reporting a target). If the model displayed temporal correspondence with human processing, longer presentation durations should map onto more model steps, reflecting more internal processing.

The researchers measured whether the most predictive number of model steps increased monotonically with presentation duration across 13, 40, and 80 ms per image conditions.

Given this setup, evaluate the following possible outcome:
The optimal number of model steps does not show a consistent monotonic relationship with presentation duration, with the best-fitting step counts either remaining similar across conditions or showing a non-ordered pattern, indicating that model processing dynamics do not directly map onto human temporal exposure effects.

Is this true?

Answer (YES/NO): NO